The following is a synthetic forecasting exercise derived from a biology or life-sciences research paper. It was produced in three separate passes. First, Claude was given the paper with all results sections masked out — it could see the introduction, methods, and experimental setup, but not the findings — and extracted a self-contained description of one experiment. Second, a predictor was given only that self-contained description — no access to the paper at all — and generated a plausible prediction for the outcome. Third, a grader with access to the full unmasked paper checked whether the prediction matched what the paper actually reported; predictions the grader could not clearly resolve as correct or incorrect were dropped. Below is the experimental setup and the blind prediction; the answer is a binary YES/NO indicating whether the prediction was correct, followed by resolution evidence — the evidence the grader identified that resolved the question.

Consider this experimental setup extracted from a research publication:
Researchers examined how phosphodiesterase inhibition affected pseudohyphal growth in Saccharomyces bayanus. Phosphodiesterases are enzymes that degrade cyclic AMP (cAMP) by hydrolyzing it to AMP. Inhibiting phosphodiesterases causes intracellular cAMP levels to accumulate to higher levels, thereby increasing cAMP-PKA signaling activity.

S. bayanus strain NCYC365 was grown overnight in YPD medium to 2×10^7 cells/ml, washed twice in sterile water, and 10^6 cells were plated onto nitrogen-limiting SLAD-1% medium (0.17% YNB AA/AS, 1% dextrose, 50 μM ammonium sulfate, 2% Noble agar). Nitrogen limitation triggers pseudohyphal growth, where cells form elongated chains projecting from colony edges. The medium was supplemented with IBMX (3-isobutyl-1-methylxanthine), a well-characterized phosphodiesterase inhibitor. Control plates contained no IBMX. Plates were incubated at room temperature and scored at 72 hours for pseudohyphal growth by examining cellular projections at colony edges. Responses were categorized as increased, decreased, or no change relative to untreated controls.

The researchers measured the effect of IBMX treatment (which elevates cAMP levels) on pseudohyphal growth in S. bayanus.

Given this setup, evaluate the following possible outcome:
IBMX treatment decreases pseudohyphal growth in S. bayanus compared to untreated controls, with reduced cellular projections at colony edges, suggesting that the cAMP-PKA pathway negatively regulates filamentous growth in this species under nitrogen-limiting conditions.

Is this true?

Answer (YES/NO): YES